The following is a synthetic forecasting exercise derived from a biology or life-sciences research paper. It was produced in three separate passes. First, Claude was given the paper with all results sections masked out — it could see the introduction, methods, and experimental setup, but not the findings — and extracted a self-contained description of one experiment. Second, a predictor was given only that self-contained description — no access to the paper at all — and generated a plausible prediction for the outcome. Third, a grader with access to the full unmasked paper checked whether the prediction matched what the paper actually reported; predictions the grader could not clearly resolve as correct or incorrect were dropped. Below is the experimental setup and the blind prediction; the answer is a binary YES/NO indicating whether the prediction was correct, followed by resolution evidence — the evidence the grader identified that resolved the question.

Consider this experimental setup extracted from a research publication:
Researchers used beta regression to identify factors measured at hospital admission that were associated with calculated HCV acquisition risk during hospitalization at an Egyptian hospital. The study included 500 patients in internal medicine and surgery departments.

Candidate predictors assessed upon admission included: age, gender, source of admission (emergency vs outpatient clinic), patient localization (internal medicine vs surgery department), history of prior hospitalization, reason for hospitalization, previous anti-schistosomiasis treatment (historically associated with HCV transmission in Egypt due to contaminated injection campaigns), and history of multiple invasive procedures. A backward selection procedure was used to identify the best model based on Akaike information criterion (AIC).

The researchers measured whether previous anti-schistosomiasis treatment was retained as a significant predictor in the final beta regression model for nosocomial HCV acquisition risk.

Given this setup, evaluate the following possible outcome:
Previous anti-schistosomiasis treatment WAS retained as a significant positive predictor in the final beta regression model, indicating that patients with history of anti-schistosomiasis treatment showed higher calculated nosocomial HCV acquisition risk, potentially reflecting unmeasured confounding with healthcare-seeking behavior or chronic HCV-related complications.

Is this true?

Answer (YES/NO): YES